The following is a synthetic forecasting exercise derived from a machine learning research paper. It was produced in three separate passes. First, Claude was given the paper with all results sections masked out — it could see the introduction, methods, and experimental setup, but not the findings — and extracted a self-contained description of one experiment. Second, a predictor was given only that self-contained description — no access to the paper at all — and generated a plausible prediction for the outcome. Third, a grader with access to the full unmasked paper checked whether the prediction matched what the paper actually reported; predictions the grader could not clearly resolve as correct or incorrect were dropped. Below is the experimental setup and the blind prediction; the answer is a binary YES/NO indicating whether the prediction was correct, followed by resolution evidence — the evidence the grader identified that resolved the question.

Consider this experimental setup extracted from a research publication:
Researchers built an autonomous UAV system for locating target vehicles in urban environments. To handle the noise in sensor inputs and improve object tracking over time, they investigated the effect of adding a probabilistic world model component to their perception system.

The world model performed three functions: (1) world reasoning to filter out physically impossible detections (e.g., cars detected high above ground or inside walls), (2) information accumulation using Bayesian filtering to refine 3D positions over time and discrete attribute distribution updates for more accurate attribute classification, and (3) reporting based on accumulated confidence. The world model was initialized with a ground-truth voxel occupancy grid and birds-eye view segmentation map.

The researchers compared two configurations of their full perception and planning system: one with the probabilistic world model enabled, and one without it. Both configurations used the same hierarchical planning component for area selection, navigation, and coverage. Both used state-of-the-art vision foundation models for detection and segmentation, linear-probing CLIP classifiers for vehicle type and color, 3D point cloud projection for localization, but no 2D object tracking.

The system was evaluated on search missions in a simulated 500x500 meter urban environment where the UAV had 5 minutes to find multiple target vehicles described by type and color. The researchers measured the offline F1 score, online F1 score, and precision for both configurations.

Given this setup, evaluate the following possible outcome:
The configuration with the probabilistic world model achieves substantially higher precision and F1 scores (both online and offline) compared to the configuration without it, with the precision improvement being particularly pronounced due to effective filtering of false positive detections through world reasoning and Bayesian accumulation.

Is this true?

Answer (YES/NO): NO